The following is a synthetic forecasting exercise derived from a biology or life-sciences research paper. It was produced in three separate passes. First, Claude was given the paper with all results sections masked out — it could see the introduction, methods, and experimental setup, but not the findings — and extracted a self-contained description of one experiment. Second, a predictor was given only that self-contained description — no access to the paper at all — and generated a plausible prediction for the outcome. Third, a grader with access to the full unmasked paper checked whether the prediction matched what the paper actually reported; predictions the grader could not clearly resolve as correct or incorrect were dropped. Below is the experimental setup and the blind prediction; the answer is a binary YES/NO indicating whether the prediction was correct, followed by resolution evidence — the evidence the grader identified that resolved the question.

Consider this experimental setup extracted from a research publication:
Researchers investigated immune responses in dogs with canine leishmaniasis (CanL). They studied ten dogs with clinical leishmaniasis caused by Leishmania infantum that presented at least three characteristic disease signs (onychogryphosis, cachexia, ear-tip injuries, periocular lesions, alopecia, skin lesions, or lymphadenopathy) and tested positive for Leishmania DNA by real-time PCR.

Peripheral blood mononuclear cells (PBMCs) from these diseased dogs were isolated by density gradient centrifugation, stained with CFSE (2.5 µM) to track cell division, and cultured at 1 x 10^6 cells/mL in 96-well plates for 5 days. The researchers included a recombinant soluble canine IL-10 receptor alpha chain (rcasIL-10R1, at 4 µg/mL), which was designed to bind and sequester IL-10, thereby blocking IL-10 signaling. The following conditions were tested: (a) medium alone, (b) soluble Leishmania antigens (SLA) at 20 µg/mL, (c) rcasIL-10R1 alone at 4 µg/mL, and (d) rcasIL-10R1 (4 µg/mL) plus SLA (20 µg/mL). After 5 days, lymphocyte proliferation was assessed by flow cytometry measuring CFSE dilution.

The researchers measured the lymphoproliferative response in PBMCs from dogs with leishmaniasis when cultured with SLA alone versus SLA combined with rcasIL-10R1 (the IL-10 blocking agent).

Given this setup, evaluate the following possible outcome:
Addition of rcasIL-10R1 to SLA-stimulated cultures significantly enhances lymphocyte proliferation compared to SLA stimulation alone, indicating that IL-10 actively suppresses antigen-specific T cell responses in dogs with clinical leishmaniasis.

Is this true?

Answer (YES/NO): YES